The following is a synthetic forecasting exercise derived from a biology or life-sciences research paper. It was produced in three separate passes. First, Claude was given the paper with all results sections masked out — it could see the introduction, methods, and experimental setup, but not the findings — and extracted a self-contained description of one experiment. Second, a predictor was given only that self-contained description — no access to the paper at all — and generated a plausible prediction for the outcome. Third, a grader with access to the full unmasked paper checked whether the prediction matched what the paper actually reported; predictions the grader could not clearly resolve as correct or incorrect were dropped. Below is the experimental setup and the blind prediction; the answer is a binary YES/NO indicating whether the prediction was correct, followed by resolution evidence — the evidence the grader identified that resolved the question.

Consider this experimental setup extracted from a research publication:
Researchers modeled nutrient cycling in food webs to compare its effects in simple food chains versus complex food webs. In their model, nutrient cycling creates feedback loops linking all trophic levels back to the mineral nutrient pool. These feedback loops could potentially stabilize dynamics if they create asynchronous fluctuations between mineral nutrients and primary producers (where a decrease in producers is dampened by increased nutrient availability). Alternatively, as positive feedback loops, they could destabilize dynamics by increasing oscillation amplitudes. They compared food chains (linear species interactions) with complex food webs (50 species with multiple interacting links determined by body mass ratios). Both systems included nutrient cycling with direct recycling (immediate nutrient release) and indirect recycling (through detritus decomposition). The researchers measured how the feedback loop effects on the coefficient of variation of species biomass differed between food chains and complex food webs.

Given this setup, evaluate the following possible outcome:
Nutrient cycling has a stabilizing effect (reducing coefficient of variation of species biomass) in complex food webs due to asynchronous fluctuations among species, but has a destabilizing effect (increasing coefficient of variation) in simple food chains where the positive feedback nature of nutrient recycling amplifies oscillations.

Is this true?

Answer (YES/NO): NO